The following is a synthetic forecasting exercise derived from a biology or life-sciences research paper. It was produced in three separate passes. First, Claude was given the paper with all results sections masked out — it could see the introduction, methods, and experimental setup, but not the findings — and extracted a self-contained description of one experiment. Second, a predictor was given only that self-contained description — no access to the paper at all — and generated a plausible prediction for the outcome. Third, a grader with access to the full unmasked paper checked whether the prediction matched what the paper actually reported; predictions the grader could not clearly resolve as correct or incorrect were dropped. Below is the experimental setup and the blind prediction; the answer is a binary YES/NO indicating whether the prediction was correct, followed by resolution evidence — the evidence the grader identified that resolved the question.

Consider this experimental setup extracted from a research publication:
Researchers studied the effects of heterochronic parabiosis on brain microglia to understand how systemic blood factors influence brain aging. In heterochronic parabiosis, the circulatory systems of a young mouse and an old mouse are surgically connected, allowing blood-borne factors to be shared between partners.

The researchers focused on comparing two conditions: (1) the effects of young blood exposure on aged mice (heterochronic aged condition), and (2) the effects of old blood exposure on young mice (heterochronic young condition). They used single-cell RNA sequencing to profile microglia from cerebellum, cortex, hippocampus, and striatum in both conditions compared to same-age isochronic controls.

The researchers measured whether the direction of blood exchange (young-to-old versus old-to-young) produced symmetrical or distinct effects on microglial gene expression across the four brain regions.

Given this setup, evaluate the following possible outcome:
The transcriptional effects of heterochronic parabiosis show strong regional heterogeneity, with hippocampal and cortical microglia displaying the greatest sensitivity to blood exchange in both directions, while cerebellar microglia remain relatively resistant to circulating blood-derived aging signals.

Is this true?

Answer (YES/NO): NO